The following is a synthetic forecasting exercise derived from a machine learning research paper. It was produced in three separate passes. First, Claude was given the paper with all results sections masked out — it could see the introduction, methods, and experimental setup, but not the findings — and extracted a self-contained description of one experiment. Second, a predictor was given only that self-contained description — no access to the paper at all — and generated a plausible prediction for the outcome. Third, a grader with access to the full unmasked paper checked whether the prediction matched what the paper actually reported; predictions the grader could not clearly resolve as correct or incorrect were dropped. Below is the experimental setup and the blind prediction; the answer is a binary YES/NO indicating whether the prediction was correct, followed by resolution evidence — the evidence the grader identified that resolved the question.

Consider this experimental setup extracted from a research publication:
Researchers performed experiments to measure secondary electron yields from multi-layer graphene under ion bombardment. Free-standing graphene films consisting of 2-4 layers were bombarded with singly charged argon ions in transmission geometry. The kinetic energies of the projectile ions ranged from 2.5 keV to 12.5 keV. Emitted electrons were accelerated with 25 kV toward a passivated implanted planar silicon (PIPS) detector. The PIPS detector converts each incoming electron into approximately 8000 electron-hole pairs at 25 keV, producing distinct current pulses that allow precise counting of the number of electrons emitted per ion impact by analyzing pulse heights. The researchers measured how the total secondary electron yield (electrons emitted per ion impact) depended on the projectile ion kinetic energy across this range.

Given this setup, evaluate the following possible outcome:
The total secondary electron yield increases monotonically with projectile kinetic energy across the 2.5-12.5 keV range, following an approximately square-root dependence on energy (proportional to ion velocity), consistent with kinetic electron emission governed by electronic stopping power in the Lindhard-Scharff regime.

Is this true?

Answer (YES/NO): NO